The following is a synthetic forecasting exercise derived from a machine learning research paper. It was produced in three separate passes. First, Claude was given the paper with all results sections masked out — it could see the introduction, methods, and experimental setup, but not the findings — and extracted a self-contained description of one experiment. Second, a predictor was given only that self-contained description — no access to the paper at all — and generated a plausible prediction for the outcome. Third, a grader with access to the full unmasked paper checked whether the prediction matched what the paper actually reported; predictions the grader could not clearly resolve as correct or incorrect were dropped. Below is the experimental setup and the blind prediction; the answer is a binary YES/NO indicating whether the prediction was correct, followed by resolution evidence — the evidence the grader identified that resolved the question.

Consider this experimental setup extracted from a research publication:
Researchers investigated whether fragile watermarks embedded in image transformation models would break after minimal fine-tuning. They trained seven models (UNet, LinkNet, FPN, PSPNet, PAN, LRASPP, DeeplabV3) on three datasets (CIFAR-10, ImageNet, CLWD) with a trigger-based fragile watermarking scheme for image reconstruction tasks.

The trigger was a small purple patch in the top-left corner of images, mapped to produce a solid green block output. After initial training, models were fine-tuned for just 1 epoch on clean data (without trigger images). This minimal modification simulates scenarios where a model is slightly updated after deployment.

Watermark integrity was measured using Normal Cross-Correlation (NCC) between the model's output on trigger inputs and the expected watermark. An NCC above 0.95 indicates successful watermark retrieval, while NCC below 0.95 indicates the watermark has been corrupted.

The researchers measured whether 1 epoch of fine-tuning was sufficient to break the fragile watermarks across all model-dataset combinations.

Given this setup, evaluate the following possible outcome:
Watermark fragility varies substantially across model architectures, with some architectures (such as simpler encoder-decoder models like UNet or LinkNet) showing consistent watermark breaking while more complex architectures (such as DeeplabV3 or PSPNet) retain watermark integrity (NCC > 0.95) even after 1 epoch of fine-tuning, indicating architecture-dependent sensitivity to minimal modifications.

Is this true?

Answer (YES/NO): NO